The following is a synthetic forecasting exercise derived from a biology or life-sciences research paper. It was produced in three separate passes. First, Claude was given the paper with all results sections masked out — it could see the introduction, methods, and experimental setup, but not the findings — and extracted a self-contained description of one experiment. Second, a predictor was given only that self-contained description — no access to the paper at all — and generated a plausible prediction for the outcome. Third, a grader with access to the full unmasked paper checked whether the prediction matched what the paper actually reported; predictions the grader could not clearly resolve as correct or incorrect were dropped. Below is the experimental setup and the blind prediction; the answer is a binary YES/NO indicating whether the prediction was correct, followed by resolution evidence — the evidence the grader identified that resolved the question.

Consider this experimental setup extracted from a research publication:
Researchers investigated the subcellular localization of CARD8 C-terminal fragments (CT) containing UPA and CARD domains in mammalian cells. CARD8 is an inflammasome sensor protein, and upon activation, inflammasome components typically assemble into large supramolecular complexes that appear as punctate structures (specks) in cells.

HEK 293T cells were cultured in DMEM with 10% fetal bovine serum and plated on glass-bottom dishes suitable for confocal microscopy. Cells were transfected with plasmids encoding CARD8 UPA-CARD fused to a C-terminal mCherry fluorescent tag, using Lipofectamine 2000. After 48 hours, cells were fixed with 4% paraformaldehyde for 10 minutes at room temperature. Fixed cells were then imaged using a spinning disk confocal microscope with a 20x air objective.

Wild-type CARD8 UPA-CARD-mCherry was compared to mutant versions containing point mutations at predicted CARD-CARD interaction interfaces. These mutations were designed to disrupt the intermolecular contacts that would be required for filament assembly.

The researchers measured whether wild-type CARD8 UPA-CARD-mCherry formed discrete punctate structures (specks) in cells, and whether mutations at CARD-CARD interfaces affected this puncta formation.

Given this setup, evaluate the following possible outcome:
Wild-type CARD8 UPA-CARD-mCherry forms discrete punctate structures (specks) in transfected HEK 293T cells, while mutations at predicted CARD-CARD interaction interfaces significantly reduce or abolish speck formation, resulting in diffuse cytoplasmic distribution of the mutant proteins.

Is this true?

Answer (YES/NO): YES